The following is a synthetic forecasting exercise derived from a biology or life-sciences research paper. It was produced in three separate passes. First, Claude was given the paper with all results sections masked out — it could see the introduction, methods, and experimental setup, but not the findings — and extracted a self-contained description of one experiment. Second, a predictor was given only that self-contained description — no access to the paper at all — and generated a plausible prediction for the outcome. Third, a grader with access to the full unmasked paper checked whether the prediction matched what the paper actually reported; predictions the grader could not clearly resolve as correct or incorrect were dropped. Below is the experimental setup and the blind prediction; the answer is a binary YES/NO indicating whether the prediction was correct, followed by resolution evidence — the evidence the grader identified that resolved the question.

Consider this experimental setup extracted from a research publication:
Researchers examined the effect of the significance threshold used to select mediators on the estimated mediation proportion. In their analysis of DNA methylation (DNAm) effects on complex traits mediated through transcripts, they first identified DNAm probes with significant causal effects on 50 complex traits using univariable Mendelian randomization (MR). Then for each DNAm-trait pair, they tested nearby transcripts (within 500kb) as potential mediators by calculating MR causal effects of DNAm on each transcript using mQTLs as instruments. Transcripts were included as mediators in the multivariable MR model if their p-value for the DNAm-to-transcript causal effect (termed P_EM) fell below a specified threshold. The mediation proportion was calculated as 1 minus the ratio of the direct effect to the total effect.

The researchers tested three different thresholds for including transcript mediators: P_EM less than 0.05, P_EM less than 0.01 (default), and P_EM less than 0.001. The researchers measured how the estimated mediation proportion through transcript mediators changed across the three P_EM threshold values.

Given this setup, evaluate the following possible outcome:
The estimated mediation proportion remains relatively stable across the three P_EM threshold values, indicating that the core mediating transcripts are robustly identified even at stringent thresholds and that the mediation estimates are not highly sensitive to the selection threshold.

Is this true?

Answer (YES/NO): NO